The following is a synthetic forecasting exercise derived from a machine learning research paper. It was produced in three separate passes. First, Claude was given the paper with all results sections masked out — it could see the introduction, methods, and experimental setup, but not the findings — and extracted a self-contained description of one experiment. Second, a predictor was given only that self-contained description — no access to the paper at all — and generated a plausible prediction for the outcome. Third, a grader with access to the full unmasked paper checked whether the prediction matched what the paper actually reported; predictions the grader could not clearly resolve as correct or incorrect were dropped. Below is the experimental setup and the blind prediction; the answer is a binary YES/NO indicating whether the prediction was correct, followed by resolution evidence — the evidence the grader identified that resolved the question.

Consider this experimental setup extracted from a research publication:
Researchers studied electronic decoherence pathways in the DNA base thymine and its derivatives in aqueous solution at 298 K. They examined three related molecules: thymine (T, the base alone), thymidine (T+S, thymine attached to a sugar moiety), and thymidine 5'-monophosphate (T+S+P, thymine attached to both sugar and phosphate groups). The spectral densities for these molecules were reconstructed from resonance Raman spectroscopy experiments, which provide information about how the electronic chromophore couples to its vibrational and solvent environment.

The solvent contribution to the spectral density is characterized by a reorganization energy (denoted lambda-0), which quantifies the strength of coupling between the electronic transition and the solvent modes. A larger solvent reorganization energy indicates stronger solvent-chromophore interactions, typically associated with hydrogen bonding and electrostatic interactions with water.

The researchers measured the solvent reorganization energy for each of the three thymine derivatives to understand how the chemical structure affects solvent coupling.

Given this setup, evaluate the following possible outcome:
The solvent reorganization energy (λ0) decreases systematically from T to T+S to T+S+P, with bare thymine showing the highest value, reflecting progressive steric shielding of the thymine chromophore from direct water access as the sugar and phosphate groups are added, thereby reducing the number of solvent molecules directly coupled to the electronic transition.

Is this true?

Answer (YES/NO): NO